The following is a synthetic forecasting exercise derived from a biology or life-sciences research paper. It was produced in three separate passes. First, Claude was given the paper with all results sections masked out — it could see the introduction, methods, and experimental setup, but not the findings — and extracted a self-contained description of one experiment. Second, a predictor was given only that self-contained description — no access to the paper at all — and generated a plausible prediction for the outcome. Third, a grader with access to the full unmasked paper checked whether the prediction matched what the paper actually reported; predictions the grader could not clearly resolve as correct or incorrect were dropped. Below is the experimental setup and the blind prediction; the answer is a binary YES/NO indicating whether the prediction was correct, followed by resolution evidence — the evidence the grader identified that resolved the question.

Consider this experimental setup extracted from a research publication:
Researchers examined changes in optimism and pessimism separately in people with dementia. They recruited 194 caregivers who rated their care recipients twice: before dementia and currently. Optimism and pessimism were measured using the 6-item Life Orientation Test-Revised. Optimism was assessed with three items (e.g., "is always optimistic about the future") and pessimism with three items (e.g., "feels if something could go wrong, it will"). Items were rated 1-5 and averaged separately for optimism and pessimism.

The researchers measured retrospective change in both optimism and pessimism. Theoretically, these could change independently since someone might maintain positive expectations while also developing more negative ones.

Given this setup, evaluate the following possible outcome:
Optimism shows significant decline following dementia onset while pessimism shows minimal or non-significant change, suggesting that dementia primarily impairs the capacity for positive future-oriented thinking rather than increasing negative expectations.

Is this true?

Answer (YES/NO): NO